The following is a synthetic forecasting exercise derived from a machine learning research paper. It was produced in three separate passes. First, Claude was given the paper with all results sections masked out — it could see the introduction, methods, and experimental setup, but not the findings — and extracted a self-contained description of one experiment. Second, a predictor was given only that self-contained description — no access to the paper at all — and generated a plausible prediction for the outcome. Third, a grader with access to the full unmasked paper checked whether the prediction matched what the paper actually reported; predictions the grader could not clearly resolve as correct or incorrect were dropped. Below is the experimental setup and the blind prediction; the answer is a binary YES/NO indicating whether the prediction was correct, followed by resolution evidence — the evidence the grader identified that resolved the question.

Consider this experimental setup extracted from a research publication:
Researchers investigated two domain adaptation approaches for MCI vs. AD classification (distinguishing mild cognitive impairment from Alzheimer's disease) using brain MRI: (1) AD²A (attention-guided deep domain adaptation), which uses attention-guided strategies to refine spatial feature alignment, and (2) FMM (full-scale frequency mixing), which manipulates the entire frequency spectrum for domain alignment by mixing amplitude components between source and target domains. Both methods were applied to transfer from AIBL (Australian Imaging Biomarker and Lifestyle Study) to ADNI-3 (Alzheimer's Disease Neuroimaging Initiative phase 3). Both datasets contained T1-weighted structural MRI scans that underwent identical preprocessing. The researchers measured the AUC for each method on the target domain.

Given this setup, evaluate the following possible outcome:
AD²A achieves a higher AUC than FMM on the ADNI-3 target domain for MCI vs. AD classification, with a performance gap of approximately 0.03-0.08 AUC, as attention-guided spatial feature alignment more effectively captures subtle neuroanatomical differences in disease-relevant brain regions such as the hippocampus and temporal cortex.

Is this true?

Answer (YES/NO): NO